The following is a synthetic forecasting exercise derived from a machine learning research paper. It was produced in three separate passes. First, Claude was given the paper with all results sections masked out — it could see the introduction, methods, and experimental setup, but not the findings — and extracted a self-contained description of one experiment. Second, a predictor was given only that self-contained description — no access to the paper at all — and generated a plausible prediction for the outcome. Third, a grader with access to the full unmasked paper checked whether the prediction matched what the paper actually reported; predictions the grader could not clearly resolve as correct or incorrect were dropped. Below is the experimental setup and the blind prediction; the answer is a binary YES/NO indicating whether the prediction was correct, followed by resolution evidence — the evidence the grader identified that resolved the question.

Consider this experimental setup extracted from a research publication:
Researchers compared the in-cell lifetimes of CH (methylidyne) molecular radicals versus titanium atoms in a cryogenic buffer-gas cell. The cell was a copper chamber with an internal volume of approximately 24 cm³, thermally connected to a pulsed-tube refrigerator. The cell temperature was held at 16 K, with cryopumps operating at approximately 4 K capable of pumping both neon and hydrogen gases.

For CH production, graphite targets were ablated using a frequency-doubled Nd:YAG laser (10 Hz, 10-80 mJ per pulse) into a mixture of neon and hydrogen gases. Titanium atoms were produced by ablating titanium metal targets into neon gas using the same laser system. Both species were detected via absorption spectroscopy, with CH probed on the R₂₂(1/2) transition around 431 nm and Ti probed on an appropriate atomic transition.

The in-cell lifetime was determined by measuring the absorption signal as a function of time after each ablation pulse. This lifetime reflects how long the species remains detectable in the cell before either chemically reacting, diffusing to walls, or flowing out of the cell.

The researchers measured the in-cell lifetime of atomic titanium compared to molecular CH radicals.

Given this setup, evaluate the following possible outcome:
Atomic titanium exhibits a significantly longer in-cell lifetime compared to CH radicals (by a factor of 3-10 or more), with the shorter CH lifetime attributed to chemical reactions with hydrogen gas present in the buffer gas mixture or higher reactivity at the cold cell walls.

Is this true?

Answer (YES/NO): NO